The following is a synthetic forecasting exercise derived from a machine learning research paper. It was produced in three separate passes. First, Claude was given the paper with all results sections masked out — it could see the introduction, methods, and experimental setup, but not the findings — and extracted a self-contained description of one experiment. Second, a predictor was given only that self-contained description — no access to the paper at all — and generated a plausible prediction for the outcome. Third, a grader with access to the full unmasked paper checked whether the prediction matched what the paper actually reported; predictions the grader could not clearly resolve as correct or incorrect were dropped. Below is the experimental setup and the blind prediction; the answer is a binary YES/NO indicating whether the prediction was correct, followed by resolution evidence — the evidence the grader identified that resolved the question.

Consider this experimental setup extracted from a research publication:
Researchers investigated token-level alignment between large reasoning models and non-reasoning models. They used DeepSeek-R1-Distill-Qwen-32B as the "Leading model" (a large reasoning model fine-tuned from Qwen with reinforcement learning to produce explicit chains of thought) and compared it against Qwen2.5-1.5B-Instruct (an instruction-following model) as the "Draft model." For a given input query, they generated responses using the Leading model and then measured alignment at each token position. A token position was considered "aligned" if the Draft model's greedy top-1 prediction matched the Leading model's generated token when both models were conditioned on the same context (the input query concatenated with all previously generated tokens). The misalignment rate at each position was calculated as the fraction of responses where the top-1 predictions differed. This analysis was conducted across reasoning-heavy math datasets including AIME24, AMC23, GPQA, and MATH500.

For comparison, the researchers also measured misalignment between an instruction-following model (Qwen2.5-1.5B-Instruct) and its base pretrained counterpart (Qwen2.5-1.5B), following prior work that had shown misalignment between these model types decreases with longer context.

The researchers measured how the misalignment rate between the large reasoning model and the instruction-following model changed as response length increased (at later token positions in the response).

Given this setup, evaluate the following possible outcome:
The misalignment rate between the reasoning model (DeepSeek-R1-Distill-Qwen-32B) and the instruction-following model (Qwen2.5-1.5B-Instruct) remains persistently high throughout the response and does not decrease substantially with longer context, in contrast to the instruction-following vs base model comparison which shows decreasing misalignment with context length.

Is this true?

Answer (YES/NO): NO